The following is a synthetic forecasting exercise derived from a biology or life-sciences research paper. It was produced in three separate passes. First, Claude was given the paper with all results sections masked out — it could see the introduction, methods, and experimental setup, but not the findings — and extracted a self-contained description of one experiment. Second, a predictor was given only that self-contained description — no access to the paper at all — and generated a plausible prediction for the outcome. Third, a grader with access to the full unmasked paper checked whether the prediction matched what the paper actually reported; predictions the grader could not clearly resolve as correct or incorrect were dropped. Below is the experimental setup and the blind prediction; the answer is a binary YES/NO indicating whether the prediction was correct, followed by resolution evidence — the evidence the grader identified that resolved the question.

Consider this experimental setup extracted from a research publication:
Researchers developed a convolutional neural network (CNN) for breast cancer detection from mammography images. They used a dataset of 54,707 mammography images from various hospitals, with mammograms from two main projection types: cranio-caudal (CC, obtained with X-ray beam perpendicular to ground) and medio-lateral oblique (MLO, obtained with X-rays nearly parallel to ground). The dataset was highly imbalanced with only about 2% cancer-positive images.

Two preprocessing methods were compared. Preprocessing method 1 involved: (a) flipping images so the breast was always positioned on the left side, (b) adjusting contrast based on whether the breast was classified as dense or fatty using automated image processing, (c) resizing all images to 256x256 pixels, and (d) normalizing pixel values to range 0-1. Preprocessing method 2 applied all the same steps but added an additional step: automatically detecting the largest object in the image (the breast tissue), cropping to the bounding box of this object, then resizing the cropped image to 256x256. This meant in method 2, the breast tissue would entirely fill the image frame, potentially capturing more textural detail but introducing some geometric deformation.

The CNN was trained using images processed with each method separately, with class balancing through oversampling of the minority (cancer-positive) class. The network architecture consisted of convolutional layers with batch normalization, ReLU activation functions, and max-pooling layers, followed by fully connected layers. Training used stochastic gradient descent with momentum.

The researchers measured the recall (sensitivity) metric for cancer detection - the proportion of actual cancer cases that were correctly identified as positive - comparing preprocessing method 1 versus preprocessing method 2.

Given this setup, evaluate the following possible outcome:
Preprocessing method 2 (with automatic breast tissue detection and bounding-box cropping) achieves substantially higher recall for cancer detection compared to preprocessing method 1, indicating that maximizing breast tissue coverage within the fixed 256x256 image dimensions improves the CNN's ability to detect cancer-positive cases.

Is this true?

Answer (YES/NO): NO